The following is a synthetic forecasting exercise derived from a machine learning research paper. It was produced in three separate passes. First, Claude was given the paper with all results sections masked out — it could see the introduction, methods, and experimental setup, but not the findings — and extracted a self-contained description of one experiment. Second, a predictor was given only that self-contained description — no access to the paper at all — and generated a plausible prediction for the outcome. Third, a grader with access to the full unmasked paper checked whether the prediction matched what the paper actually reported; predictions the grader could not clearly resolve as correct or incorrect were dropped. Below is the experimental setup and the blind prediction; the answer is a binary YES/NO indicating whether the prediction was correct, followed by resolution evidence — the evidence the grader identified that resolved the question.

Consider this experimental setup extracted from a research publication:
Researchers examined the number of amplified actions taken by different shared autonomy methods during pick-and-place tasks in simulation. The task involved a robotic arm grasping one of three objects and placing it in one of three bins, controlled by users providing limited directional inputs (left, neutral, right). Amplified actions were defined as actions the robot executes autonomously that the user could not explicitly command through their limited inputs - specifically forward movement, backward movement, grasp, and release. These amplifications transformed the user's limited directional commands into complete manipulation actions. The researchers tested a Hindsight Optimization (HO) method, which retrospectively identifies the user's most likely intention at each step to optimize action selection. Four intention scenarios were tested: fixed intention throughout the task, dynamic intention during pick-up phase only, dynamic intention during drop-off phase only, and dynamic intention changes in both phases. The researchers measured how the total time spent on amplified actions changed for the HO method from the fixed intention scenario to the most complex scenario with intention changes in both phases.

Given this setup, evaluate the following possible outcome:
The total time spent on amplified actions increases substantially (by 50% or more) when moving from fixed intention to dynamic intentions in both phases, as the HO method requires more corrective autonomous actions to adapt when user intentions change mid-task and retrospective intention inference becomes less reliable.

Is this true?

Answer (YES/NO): NO